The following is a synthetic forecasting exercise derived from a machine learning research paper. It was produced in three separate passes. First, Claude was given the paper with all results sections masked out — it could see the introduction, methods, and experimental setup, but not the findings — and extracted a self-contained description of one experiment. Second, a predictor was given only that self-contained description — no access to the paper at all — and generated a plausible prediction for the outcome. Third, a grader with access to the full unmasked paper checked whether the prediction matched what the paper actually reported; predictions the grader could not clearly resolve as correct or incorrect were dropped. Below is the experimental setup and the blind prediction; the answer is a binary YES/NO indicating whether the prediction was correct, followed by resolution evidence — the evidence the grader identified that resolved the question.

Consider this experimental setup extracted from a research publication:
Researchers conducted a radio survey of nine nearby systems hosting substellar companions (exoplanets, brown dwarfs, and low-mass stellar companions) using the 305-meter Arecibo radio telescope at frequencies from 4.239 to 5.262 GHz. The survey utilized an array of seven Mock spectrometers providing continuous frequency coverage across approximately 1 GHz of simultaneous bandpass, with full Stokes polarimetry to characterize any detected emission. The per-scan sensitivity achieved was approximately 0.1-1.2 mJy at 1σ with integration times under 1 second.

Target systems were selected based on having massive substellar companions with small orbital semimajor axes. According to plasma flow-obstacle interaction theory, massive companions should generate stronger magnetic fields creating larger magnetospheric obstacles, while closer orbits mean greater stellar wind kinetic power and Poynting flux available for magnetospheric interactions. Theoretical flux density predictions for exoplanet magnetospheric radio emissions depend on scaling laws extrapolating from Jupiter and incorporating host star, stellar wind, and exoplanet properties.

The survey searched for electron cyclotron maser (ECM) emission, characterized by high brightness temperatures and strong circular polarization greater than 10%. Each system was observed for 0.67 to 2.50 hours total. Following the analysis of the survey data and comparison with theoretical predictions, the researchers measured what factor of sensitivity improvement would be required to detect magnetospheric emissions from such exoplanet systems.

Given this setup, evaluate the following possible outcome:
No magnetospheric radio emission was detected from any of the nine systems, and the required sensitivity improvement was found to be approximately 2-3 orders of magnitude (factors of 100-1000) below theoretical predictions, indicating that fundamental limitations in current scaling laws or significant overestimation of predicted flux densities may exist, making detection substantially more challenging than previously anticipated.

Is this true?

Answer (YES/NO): NO